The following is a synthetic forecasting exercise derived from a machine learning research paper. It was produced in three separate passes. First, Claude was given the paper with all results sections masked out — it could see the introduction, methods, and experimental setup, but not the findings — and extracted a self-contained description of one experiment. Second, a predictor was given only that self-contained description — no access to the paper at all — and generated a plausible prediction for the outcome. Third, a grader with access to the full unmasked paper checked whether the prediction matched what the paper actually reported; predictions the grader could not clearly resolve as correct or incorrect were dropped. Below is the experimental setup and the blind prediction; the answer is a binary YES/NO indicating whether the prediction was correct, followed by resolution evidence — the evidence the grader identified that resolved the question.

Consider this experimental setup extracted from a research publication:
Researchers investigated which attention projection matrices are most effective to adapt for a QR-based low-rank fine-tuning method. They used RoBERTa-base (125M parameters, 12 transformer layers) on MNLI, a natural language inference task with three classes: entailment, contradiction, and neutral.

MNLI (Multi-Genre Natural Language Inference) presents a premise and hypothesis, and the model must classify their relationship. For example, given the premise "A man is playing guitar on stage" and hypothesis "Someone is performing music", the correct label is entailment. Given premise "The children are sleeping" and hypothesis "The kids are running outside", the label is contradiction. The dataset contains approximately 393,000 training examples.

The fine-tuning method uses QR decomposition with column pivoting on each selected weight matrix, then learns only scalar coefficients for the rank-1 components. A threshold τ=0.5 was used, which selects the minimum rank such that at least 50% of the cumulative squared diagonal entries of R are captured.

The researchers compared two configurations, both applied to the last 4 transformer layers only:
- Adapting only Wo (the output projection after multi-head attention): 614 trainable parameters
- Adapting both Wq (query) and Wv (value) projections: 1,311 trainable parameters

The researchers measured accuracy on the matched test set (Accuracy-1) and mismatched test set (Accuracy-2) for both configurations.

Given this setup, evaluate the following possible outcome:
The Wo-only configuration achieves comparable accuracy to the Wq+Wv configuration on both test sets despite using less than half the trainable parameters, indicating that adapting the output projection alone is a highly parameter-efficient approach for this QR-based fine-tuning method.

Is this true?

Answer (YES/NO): YES